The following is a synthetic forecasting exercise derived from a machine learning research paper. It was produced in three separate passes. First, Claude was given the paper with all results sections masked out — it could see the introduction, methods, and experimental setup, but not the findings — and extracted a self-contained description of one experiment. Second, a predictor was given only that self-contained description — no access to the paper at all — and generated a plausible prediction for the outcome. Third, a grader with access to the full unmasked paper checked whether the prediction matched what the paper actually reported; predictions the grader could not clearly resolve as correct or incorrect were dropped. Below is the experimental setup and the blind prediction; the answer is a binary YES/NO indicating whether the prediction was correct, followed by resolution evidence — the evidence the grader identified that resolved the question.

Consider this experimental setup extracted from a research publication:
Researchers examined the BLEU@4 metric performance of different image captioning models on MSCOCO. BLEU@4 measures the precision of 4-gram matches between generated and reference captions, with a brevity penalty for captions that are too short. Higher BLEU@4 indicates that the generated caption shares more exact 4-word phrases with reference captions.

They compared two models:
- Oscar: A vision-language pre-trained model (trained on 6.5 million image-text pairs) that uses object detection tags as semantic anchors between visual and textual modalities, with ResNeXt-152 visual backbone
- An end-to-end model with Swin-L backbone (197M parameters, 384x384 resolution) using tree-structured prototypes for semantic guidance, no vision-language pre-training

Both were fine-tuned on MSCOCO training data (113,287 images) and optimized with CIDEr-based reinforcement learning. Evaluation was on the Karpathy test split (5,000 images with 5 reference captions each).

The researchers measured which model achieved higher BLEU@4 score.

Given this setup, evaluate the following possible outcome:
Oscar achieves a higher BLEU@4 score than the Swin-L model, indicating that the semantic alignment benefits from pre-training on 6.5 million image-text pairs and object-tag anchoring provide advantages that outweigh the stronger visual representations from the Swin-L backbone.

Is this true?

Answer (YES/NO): NO